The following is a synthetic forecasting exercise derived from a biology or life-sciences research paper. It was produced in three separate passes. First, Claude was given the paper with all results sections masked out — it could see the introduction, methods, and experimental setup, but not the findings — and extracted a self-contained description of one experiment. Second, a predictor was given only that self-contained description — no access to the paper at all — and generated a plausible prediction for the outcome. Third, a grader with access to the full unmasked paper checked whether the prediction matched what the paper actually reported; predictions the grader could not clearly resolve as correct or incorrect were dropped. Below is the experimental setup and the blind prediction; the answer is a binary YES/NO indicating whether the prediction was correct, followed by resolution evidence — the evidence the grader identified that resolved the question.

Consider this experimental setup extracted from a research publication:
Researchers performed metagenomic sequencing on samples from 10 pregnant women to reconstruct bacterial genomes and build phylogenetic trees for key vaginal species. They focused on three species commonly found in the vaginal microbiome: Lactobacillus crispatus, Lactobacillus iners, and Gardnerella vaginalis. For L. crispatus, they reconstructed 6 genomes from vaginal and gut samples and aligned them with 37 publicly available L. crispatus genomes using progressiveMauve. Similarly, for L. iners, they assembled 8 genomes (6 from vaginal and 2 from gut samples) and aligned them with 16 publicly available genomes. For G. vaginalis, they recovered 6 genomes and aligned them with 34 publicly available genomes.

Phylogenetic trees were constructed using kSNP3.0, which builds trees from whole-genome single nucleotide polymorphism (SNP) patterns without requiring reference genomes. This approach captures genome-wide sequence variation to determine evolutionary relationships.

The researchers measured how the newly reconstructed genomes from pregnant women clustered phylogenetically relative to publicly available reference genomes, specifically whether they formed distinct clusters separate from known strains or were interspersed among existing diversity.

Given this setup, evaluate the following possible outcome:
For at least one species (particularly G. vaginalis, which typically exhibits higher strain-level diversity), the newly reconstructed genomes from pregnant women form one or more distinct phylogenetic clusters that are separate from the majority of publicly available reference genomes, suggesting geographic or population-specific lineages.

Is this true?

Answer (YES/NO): NO